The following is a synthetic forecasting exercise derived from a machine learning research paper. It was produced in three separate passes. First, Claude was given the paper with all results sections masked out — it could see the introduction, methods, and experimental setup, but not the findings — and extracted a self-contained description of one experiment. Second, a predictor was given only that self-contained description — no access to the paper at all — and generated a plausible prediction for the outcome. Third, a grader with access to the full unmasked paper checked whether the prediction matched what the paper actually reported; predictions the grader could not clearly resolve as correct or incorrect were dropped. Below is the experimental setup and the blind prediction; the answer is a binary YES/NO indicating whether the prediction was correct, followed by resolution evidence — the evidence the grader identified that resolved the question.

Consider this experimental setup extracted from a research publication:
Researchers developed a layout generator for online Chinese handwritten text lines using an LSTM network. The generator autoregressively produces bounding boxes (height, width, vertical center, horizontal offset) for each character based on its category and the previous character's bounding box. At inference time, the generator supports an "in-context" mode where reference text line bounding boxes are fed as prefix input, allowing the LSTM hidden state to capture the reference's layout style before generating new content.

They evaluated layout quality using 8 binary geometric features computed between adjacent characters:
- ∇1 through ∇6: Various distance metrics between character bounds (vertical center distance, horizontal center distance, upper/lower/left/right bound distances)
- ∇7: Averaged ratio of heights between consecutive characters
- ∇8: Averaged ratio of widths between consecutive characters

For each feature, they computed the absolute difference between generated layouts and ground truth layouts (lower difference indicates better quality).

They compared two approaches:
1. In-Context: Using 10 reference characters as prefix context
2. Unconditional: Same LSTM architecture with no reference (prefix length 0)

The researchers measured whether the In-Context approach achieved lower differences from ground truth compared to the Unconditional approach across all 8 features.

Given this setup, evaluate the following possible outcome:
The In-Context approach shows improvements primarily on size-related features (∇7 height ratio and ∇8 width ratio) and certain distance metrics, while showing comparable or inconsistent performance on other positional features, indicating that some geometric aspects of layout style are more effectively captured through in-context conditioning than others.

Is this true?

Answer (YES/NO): NO